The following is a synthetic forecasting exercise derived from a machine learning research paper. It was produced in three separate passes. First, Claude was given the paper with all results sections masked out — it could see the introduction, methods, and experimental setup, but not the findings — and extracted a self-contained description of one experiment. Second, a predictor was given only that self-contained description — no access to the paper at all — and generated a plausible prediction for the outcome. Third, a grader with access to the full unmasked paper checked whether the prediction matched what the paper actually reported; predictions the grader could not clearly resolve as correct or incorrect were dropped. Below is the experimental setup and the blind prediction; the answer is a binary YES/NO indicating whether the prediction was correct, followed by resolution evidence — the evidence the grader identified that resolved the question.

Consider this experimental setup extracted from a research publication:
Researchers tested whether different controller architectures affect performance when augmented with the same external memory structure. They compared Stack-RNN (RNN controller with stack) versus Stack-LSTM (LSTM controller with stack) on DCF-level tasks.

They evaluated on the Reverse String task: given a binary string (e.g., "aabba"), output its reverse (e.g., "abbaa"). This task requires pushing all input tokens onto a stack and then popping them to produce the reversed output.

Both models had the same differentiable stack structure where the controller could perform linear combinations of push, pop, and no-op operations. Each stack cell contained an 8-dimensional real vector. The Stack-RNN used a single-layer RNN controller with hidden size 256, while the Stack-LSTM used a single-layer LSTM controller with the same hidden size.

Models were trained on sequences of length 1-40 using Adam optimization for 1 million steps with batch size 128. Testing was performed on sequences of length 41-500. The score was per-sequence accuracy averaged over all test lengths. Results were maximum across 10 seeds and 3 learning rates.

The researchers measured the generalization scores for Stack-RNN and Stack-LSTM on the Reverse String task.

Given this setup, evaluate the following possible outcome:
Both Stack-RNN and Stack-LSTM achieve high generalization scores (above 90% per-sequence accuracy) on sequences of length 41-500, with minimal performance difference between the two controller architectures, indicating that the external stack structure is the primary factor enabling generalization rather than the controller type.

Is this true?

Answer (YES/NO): YES